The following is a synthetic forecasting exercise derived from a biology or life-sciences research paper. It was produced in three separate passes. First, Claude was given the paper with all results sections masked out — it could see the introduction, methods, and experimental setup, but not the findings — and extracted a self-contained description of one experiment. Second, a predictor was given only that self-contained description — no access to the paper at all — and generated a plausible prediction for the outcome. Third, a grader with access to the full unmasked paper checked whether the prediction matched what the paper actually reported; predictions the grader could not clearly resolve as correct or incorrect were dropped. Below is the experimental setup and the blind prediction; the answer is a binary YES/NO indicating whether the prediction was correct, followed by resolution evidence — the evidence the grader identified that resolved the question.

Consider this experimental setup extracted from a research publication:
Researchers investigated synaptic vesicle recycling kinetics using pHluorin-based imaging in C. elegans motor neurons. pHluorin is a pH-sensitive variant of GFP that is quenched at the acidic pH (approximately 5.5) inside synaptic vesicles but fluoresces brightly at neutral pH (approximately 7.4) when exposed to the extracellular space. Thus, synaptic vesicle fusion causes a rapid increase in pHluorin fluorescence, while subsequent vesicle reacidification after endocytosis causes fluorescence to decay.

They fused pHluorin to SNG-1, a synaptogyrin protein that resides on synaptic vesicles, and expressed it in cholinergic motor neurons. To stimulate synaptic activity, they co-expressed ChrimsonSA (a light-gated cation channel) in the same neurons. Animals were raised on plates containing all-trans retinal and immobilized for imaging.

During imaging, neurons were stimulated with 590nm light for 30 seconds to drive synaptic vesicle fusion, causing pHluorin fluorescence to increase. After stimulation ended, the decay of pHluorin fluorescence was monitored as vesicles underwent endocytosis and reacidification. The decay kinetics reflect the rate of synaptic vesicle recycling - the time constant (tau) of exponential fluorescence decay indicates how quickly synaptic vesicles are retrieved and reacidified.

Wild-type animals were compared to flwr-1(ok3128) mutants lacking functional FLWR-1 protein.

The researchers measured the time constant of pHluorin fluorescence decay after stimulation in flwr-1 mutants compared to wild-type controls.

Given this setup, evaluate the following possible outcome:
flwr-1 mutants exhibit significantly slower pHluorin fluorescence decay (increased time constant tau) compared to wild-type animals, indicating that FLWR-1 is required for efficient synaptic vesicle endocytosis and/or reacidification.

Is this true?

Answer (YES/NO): YES